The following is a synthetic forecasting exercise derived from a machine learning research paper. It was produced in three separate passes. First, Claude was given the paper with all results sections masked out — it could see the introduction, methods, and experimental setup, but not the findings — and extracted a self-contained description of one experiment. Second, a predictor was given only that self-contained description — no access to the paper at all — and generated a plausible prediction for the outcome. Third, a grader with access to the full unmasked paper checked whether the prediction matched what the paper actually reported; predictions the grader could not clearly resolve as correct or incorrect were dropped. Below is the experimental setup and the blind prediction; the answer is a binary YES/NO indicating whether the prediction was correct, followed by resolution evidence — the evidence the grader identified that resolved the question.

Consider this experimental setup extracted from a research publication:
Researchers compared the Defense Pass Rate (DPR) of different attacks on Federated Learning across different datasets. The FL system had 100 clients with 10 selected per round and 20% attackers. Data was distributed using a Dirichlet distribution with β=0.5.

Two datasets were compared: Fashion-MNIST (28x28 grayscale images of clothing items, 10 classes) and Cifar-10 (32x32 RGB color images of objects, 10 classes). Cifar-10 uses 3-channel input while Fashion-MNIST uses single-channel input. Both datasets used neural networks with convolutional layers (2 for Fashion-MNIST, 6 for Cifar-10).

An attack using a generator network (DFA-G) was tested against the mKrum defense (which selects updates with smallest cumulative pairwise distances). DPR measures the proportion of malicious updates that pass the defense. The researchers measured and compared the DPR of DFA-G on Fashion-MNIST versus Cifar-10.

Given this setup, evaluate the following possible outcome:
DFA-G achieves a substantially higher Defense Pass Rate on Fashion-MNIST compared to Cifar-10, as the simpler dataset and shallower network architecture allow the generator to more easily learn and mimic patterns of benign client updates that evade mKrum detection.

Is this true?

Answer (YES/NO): NO